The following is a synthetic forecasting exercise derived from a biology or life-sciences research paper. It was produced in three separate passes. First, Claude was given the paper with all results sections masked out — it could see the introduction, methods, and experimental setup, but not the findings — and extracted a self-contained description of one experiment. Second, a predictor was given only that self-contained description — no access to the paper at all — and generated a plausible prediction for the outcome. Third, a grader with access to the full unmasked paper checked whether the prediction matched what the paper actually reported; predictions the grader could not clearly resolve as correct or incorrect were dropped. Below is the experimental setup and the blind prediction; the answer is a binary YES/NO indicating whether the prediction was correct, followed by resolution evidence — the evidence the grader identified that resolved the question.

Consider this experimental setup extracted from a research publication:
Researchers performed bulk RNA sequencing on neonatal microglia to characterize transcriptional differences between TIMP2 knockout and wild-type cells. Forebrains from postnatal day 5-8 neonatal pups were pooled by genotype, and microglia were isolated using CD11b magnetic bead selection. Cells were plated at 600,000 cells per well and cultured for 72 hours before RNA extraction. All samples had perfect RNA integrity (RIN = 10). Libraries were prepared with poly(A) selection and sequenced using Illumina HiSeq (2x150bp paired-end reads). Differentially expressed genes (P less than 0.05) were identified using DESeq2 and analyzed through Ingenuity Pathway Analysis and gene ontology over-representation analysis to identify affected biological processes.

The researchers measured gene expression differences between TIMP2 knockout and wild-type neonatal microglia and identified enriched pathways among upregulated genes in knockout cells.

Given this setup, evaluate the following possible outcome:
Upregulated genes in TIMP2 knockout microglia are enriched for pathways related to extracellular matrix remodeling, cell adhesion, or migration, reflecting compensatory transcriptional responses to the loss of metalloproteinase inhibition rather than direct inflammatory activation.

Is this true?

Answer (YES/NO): NO